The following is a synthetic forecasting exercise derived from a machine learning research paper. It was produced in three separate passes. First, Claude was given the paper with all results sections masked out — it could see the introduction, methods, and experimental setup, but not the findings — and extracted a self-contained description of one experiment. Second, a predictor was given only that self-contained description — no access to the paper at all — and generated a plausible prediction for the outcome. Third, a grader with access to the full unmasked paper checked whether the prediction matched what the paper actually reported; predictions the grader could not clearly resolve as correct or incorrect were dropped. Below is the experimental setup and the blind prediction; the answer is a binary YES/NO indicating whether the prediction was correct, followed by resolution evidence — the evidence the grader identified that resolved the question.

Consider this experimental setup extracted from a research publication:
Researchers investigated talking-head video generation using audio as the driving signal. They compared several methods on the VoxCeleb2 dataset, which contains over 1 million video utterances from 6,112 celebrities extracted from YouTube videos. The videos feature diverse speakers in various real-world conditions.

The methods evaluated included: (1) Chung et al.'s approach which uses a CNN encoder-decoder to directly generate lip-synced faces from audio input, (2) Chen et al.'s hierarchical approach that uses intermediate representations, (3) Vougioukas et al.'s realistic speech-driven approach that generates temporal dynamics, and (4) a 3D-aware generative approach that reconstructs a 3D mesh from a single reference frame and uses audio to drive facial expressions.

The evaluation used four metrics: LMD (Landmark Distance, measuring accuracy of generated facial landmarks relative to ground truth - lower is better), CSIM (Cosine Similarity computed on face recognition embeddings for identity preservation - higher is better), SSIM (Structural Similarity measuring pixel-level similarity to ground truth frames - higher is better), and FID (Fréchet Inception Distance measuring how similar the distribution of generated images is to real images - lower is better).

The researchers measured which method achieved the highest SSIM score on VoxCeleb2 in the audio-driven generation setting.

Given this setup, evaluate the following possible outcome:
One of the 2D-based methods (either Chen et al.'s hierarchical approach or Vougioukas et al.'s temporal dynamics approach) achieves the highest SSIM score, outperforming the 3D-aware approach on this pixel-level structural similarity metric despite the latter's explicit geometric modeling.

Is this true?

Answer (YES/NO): YES